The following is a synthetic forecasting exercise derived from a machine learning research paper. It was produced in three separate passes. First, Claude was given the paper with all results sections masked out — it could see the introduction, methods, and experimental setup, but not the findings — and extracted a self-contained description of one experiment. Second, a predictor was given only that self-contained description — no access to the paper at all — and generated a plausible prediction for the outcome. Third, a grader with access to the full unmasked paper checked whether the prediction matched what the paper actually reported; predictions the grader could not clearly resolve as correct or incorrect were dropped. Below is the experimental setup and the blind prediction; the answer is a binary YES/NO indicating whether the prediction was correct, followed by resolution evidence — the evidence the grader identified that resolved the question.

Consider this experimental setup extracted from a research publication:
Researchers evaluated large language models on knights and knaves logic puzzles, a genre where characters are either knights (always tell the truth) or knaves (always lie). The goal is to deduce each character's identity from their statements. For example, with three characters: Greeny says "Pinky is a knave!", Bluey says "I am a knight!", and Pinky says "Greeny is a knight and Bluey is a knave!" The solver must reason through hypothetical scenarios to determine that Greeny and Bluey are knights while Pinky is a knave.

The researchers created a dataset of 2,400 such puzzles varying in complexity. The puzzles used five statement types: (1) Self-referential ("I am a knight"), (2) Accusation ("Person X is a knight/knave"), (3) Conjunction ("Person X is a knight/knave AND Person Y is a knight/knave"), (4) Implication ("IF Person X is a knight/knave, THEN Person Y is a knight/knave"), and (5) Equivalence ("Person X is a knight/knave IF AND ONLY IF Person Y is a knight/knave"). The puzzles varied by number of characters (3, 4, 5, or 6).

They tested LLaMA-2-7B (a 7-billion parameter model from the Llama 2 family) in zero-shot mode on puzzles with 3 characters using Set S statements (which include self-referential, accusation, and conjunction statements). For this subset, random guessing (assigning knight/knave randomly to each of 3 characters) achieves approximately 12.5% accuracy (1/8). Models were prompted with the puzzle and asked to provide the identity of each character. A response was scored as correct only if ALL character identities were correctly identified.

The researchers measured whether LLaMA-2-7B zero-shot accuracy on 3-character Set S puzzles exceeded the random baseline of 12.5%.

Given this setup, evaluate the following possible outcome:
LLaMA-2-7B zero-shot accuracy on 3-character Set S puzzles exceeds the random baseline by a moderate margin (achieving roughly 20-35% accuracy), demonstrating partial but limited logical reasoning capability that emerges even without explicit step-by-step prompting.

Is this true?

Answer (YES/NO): NO